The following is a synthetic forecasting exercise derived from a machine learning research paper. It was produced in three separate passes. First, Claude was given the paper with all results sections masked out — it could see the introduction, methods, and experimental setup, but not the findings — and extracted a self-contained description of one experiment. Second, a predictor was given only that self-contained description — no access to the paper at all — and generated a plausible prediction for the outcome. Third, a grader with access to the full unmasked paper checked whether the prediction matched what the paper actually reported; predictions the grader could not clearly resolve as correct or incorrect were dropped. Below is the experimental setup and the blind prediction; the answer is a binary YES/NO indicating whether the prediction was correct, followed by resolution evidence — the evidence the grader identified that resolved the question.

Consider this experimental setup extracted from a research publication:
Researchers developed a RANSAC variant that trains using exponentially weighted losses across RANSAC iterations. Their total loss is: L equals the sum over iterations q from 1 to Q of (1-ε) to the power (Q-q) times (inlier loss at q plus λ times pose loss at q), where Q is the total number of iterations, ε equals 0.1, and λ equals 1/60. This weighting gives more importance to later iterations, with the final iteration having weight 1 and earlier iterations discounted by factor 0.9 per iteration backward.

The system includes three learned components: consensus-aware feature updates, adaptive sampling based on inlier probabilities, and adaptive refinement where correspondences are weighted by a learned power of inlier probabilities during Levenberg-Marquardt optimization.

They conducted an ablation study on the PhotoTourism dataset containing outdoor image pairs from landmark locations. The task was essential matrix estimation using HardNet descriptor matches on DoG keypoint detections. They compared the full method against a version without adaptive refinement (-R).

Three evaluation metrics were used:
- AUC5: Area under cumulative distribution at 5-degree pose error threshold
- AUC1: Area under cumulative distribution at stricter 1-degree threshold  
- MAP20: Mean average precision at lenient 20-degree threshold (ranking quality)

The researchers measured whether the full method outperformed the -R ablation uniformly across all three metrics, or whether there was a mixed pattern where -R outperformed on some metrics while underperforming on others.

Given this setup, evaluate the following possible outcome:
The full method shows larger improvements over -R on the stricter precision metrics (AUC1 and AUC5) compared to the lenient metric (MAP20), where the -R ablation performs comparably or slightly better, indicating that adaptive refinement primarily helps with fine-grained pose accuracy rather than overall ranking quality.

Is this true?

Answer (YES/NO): NO